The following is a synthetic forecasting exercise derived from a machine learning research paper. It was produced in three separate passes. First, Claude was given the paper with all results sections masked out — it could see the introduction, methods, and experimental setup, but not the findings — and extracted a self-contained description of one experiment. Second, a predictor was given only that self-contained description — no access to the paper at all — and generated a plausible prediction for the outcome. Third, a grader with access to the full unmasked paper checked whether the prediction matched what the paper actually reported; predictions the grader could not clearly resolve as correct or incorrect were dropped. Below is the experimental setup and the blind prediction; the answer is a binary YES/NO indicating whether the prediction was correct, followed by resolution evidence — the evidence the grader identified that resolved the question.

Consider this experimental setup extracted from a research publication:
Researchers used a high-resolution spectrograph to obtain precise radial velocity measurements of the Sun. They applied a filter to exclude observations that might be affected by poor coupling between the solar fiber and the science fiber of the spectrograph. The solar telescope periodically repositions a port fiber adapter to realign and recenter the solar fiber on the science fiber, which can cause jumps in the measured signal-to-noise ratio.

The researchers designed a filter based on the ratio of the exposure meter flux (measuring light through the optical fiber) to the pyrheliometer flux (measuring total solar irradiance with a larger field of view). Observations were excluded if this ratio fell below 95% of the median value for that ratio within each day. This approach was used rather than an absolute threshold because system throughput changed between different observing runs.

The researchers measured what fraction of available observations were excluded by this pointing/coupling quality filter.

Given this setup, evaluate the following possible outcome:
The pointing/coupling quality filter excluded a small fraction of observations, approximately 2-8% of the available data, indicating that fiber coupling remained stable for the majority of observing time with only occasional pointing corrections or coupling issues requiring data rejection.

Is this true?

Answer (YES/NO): NO